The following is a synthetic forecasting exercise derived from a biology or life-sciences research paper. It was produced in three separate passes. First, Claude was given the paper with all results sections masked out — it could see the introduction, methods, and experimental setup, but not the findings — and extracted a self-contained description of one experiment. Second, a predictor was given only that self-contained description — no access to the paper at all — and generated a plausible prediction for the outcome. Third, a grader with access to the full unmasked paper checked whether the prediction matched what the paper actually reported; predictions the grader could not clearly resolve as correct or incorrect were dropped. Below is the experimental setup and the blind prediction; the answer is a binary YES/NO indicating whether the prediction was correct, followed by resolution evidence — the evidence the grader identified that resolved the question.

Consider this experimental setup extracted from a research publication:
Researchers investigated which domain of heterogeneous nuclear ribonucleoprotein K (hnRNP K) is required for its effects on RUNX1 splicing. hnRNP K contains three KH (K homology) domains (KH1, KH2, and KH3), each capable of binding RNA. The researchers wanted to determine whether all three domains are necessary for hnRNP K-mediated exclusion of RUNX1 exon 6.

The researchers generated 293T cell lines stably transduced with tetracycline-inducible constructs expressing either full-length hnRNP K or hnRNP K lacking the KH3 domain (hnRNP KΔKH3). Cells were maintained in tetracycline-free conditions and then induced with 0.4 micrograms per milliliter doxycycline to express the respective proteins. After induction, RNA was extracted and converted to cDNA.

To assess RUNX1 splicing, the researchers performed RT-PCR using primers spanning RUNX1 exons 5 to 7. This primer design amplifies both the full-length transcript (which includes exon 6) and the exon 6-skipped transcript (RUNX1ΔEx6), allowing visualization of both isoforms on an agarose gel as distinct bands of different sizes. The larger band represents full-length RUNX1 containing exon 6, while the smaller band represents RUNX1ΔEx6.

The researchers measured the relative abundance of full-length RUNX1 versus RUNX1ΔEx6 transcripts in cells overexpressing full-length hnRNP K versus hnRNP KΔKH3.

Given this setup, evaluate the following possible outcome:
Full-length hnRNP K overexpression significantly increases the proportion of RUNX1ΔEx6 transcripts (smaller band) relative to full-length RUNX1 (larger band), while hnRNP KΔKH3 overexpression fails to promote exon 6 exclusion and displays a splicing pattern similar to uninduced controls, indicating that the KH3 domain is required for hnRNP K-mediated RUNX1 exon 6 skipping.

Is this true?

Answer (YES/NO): YES